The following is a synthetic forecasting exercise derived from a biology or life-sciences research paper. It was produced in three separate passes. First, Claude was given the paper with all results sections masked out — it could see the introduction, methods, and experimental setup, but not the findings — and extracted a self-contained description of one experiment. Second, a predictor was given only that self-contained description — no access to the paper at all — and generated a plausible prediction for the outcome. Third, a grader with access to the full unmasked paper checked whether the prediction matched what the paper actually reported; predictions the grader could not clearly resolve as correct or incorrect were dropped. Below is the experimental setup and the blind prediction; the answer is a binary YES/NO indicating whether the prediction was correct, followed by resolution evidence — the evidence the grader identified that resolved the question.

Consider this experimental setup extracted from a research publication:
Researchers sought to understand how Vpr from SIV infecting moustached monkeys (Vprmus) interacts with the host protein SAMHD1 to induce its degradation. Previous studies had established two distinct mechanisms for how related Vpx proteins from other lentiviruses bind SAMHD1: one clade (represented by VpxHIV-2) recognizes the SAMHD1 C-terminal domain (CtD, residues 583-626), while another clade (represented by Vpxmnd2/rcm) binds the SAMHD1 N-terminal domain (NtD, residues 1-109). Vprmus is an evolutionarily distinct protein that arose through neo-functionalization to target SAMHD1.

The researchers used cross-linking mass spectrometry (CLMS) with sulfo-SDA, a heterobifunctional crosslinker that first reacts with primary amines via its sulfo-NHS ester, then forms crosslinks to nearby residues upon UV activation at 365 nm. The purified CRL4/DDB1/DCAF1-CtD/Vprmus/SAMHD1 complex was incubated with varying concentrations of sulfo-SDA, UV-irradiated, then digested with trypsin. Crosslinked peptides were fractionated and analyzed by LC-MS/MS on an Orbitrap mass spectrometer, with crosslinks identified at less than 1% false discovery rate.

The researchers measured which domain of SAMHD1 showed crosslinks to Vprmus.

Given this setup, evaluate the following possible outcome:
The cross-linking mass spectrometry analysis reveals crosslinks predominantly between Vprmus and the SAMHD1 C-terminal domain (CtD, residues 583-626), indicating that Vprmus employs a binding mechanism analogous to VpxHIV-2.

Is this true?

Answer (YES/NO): NO